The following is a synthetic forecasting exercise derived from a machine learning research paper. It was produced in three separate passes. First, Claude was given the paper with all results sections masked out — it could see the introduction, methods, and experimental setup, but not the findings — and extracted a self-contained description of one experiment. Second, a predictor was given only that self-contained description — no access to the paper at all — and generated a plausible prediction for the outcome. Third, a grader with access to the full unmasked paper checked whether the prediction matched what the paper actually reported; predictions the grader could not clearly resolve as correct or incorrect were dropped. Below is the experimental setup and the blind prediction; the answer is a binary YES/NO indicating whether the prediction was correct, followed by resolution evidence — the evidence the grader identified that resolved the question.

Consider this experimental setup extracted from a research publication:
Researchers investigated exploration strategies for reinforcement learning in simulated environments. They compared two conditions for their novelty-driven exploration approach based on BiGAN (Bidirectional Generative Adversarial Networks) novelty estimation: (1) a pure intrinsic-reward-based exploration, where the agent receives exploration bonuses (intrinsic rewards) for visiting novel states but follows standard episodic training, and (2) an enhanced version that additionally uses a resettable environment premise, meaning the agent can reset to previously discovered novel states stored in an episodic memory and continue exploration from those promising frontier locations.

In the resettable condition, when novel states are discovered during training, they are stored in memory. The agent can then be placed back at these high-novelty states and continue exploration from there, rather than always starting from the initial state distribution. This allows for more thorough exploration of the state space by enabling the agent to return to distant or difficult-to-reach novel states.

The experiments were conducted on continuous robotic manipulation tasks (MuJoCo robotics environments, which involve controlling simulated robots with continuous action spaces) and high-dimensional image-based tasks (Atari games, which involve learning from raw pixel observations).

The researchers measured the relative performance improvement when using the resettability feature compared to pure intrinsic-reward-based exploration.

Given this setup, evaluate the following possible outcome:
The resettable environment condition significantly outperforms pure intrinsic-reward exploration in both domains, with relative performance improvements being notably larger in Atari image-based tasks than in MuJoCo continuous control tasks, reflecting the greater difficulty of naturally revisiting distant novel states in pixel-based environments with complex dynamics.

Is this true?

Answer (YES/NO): NO